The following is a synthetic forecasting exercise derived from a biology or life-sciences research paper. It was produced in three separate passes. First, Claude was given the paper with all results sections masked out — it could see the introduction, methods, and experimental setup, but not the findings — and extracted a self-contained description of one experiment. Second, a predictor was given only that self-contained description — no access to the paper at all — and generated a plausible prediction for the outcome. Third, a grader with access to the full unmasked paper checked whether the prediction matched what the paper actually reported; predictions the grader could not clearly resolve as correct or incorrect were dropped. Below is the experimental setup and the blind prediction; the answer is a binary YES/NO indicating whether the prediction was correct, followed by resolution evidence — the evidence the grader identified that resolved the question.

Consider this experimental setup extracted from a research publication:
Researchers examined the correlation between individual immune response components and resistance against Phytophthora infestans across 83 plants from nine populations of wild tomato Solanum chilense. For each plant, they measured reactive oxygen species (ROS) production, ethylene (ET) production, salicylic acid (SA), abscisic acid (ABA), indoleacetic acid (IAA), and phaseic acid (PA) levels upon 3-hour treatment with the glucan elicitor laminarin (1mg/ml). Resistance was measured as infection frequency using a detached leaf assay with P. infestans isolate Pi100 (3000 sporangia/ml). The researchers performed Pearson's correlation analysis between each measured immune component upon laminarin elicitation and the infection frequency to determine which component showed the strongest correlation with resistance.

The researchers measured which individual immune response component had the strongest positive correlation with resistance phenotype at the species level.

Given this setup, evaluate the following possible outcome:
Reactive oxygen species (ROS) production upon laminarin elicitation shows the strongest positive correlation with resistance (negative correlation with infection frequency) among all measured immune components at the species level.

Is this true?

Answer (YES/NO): NO